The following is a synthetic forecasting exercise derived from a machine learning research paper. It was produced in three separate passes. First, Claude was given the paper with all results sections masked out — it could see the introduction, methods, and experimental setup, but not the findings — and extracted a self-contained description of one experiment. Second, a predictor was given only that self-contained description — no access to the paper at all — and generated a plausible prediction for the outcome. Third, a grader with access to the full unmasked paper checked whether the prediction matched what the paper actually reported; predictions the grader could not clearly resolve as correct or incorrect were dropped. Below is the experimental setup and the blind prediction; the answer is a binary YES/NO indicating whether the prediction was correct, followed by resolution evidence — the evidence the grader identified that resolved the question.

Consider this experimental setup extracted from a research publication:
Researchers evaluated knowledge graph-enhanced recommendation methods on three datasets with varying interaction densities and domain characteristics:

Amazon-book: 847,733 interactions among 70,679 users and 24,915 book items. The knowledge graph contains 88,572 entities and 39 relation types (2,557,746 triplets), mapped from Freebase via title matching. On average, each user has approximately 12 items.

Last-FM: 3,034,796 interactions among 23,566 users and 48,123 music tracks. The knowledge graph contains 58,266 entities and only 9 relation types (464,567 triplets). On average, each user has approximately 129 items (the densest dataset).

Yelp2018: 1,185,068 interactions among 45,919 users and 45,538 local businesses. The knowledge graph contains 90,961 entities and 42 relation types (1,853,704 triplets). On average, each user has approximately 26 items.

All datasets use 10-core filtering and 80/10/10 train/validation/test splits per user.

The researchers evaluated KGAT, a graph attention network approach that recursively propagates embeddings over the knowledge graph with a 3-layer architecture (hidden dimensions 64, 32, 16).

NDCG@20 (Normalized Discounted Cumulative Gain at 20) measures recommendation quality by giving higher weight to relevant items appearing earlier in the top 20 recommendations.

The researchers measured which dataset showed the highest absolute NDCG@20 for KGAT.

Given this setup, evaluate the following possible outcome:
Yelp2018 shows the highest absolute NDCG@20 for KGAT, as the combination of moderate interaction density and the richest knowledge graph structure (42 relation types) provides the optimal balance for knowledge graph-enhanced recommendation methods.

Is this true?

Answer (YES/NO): NO